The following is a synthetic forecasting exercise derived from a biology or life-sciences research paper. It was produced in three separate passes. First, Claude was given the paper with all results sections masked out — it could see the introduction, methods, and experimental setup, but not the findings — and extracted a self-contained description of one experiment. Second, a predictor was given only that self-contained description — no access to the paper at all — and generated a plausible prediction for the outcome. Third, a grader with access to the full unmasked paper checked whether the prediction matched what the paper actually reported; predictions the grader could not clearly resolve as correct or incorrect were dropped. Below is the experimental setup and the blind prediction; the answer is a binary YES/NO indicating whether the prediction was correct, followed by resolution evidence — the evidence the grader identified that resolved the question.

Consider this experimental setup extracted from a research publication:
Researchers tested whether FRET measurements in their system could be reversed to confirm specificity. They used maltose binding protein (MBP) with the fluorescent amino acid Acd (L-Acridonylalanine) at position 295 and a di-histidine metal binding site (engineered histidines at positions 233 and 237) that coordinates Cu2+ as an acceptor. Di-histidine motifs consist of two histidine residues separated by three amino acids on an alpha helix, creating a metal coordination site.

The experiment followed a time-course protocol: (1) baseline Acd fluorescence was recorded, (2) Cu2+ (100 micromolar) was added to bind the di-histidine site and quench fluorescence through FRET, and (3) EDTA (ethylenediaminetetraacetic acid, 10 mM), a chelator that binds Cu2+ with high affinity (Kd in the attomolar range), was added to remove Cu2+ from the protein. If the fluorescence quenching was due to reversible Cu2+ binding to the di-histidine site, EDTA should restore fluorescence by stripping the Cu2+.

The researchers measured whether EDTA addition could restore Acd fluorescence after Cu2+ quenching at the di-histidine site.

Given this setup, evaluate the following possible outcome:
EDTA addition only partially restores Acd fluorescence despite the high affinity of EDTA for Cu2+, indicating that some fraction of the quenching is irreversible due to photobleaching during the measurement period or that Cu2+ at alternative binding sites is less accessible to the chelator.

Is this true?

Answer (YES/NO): NO